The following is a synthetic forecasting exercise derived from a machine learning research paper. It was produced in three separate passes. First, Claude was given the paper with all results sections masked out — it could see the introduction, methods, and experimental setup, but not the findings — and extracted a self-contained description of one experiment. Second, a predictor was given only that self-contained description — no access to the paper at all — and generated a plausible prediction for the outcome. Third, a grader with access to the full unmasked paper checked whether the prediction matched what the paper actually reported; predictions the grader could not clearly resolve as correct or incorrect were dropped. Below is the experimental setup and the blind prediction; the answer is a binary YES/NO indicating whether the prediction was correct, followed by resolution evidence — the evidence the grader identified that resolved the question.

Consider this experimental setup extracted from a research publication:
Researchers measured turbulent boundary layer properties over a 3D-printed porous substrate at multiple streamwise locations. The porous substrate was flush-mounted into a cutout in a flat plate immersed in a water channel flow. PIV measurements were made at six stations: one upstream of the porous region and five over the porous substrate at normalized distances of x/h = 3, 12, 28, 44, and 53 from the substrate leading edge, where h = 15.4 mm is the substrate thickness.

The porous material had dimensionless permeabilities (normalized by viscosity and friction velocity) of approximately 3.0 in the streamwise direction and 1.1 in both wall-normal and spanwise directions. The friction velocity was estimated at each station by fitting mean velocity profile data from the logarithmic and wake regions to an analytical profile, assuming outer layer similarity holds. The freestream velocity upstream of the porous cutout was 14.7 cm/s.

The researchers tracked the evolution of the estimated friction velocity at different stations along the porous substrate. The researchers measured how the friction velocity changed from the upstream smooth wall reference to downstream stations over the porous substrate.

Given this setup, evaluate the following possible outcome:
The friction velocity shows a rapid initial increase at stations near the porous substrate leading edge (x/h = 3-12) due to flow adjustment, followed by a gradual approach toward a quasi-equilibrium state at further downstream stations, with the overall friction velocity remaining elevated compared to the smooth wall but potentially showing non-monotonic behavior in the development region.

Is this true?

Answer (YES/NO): NO